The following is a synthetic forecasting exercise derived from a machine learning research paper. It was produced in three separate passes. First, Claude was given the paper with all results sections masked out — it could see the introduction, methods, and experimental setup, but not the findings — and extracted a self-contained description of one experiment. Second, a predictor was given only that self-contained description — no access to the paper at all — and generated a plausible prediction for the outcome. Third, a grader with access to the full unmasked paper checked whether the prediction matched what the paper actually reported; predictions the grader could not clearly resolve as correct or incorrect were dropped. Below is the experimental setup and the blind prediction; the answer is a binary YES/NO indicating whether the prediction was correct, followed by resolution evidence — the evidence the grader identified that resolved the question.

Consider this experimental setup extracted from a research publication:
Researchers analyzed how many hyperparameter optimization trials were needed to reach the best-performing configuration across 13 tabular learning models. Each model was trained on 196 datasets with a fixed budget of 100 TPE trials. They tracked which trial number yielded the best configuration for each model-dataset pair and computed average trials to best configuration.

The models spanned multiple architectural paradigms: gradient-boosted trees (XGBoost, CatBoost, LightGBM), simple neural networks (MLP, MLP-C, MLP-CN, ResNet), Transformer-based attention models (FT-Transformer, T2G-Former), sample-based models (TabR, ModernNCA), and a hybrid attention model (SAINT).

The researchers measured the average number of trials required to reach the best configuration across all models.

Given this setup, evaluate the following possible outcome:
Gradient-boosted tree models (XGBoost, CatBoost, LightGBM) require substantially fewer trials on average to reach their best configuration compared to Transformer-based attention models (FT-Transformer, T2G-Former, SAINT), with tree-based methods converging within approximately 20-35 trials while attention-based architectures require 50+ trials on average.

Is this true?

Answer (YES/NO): NO